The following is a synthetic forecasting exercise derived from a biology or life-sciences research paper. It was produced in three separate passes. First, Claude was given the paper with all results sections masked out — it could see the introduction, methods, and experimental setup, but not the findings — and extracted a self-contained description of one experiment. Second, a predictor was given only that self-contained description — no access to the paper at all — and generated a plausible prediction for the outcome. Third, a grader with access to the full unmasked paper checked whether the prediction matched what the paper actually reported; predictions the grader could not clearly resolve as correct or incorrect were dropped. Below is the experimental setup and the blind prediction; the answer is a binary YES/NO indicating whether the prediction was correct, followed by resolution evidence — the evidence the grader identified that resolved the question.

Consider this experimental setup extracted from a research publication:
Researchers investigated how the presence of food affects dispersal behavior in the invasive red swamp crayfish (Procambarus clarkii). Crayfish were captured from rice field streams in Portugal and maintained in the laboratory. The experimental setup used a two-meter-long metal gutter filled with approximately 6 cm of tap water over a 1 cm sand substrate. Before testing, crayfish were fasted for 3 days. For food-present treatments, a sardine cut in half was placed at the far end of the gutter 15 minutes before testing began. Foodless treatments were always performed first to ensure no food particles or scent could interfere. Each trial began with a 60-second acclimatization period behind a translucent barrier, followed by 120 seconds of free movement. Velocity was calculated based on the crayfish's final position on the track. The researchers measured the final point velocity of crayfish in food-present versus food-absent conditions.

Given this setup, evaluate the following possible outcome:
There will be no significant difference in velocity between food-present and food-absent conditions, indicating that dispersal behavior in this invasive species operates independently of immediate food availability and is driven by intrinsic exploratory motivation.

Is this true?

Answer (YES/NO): NO